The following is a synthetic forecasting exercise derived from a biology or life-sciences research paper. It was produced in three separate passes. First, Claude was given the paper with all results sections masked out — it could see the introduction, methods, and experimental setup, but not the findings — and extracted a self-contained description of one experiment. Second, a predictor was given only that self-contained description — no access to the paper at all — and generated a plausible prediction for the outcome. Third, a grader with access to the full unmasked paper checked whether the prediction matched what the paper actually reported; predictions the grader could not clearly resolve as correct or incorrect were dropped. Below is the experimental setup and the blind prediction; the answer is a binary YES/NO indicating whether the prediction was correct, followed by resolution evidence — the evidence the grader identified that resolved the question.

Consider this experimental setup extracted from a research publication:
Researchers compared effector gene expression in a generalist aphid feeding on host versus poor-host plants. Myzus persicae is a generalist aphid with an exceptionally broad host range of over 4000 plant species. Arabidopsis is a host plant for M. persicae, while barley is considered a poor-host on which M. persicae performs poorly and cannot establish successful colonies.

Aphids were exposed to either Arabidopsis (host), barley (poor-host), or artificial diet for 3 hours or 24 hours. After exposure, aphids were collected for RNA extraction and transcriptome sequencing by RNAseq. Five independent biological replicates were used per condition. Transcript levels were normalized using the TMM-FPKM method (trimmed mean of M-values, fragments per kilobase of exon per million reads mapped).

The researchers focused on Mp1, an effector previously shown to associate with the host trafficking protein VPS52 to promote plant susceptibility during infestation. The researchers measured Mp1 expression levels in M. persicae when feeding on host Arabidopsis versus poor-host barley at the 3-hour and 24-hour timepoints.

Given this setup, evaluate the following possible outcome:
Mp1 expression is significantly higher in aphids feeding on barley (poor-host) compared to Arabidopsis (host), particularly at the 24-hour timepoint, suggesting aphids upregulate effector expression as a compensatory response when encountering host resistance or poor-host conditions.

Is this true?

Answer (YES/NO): NO